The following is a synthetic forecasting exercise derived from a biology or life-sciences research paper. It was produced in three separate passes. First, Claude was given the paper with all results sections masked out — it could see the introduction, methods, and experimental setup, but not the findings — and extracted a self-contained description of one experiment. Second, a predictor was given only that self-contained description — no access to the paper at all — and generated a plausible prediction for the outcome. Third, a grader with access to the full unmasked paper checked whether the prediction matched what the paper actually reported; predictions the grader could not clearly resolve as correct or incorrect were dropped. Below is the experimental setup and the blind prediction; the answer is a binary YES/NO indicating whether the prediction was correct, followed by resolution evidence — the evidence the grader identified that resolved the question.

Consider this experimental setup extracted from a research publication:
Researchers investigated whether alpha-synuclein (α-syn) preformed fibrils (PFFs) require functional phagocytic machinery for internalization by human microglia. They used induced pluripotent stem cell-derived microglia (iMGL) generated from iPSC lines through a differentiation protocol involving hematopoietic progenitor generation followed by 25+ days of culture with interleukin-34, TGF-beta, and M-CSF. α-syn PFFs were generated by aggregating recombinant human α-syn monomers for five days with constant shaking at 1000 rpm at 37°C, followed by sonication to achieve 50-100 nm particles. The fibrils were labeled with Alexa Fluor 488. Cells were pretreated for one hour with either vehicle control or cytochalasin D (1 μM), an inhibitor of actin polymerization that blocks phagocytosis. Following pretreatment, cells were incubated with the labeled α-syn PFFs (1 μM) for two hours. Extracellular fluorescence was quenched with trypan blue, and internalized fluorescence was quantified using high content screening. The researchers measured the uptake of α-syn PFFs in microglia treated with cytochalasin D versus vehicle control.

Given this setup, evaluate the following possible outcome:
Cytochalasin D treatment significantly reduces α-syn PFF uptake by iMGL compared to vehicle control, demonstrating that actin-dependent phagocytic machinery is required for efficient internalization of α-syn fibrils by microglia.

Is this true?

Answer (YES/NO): YES